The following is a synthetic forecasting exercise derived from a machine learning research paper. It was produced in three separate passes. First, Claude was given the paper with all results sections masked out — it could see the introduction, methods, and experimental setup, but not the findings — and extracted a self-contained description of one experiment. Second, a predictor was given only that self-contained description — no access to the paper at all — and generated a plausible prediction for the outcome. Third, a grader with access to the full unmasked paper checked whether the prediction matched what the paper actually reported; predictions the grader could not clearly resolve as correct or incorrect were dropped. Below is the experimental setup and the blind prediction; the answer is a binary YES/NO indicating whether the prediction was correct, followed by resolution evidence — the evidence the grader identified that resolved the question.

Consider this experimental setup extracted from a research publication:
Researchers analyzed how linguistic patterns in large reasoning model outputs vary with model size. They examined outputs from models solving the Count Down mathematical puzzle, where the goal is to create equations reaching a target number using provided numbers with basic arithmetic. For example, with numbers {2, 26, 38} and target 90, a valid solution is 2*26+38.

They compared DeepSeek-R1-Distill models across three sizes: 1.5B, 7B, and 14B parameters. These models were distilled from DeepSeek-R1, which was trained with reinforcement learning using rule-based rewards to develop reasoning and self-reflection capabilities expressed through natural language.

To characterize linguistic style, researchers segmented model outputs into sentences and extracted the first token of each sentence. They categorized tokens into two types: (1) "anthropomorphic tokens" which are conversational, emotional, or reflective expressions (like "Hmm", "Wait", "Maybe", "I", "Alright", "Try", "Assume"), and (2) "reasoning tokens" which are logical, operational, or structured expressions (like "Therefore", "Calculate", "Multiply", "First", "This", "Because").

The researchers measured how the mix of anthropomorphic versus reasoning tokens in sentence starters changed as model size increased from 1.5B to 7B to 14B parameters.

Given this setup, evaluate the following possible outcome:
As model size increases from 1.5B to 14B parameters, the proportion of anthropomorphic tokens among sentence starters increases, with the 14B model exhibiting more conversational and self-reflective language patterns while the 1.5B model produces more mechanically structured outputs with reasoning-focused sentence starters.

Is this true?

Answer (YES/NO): NO